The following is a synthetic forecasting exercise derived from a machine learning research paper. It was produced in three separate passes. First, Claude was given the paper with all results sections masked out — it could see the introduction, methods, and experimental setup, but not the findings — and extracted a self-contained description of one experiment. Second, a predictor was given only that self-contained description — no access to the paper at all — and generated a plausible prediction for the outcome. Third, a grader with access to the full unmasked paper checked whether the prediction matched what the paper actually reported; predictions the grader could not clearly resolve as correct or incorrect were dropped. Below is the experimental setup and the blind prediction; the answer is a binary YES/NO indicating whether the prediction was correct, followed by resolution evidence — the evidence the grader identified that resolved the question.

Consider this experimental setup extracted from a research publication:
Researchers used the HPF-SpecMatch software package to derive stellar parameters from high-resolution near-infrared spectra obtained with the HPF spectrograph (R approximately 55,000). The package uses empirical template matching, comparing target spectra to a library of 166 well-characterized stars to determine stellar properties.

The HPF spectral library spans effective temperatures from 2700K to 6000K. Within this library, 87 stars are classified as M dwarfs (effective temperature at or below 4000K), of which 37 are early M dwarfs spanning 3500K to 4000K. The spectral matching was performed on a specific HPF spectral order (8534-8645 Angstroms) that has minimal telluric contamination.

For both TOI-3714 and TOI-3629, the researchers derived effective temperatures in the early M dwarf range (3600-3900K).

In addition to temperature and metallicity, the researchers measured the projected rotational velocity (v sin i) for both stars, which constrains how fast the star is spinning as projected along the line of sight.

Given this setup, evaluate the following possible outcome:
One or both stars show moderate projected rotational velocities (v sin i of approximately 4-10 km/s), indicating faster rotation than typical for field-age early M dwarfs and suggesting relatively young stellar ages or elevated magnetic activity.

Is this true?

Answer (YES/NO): NO